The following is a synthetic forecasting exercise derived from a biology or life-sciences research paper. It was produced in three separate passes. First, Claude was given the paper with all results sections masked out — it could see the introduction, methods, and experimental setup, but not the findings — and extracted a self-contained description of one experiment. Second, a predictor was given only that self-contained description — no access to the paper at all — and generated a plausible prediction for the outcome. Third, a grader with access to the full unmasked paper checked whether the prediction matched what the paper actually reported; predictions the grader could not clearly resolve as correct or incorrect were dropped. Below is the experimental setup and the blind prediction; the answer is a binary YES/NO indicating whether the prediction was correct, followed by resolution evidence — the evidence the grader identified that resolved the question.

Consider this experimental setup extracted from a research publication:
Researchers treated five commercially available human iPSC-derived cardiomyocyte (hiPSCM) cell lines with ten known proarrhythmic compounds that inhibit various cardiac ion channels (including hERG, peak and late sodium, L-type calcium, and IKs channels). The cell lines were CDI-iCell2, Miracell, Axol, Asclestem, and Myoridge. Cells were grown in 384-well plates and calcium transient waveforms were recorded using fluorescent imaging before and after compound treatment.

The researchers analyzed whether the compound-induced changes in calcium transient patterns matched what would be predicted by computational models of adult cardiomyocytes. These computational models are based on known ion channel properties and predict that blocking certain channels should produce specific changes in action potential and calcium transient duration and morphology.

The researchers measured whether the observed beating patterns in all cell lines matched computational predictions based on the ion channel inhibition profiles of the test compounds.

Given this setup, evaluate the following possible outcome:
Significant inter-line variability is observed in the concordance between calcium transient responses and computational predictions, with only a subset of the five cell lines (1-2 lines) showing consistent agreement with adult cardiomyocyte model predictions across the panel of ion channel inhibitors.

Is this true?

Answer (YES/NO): YES